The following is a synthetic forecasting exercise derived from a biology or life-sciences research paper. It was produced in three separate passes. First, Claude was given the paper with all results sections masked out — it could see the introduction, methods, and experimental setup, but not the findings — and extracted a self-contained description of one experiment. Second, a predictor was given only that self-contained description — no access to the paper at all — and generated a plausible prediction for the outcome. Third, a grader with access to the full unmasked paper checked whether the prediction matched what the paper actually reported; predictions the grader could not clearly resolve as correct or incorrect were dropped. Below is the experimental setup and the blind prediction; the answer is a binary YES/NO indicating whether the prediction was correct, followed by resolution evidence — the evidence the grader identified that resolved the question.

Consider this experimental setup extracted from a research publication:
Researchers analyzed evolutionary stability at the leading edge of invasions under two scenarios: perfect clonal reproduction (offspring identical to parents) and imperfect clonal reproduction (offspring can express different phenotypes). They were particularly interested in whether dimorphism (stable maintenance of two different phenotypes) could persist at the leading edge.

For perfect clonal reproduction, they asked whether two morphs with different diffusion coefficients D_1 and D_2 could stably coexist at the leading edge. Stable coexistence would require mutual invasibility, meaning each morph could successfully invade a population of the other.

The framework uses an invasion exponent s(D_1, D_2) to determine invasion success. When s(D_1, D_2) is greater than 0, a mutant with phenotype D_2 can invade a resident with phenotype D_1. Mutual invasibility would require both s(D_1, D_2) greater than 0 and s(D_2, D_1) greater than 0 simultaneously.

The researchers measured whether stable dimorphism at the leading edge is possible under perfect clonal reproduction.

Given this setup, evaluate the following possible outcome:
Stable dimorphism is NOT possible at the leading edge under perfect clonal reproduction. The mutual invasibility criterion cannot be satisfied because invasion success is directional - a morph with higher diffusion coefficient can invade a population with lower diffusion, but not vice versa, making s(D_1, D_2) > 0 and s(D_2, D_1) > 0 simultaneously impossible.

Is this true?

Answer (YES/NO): NO